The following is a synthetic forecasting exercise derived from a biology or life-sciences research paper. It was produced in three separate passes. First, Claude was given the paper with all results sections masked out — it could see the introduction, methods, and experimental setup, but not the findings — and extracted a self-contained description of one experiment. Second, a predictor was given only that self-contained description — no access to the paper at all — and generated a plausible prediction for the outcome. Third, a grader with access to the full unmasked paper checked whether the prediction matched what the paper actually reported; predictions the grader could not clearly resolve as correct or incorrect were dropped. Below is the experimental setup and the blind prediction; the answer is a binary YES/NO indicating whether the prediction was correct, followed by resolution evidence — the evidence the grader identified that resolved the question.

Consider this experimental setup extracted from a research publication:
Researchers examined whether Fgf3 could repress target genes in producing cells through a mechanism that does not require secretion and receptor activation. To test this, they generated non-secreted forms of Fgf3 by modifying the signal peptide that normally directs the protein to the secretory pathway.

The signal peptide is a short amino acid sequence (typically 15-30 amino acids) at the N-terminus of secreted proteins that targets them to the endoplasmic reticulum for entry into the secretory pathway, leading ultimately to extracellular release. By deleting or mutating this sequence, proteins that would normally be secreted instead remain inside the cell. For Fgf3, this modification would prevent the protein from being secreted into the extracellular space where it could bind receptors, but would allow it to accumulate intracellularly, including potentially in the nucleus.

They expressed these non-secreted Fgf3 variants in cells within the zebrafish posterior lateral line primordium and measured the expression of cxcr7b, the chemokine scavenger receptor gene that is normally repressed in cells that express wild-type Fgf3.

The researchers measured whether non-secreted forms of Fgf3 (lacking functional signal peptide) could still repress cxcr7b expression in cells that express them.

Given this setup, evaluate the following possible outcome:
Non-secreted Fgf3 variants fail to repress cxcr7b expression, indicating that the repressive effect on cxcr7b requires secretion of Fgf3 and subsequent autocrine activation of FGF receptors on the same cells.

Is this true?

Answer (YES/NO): NO